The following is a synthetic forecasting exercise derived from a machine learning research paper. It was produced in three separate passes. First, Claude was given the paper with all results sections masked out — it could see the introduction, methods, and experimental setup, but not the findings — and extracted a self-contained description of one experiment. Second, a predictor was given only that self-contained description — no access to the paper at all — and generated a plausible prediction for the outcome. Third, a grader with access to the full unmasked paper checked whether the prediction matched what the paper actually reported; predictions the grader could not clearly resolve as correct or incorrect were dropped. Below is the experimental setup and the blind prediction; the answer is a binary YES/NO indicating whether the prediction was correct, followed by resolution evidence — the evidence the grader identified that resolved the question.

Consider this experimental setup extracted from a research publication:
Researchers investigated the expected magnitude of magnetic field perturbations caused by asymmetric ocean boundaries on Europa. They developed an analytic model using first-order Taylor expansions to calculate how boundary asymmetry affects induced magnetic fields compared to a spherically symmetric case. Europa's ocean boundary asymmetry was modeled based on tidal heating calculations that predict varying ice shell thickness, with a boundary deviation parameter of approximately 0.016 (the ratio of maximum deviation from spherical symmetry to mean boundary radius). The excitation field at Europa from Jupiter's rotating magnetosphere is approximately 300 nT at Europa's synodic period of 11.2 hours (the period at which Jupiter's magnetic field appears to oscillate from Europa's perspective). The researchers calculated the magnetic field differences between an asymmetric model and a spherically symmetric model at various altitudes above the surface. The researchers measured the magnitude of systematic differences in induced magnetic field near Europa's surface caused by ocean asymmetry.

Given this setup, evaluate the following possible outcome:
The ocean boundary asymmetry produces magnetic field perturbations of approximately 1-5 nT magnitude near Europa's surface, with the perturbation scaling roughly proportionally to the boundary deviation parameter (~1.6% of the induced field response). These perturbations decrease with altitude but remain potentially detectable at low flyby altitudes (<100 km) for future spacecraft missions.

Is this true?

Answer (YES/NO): YES